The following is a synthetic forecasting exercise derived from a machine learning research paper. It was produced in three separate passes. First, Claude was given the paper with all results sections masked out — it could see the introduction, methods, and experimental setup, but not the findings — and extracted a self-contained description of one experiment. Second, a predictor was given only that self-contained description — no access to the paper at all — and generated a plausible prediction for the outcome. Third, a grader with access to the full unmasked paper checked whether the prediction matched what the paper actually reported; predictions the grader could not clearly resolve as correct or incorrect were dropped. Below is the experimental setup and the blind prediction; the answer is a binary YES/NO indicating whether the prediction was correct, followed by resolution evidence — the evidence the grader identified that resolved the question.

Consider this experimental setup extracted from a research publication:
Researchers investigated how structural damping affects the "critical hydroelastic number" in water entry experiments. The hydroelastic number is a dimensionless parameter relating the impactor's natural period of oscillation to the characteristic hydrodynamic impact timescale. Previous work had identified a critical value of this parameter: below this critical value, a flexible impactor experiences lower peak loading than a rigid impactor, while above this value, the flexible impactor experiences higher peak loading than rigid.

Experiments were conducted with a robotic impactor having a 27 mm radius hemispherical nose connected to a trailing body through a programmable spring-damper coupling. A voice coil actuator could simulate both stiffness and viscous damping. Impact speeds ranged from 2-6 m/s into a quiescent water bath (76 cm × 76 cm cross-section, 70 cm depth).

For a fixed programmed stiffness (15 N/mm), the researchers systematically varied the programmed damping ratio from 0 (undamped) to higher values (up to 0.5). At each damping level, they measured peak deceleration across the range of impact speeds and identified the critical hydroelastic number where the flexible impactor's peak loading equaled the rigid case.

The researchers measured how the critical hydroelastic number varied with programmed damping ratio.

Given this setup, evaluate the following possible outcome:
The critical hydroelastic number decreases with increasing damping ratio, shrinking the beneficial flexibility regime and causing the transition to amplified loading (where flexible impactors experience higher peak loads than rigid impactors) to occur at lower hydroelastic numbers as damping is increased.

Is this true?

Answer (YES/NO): NO